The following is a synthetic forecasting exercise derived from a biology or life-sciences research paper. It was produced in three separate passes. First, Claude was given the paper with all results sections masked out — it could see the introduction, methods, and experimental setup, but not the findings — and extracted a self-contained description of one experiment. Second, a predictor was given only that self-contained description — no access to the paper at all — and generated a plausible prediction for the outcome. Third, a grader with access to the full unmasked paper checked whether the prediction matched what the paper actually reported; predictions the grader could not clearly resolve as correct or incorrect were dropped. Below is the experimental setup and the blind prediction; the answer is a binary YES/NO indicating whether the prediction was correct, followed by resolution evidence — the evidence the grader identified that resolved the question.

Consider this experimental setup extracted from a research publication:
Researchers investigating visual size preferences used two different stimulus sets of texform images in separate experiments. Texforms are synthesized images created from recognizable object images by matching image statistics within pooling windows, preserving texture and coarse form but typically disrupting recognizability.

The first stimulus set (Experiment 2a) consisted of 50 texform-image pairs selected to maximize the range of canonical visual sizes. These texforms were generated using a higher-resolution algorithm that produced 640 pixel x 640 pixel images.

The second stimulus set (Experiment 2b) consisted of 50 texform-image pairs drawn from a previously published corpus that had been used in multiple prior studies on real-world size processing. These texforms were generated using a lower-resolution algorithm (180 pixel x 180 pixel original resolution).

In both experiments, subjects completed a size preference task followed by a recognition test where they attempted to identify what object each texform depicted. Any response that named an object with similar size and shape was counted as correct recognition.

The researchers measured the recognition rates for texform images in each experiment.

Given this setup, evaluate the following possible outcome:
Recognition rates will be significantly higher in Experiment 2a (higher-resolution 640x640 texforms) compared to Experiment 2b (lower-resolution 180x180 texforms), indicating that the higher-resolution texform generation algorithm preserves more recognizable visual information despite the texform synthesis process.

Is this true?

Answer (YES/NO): NO